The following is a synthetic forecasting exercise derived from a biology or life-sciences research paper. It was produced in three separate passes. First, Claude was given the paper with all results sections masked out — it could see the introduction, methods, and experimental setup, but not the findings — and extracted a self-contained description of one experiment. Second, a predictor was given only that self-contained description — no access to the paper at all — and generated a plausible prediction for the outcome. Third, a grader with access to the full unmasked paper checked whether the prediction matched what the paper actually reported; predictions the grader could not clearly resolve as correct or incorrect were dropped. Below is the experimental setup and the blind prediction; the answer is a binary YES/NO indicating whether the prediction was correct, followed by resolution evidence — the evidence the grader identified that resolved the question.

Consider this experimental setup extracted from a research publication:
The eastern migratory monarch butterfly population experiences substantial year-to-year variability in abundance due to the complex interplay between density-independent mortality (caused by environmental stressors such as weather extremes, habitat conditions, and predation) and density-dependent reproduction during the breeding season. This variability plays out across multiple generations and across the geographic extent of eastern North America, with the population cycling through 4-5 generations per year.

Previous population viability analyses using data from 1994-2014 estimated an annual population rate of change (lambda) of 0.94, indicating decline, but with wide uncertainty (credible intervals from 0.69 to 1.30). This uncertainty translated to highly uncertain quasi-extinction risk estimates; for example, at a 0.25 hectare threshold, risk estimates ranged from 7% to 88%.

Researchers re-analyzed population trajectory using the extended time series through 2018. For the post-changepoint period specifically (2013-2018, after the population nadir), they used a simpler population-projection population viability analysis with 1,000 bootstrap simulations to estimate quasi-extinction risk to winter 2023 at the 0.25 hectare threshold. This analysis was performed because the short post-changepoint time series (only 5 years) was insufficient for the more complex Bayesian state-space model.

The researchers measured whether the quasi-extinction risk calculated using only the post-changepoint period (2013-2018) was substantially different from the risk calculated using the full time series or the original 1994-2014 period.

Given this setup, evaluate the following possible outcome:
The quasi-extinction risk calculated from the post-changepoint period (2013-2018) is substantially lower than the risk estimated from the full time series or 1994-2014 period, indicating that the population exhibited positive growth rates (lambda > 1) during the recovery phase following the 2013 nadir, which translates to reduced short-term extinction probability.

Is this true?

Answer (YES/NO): YES